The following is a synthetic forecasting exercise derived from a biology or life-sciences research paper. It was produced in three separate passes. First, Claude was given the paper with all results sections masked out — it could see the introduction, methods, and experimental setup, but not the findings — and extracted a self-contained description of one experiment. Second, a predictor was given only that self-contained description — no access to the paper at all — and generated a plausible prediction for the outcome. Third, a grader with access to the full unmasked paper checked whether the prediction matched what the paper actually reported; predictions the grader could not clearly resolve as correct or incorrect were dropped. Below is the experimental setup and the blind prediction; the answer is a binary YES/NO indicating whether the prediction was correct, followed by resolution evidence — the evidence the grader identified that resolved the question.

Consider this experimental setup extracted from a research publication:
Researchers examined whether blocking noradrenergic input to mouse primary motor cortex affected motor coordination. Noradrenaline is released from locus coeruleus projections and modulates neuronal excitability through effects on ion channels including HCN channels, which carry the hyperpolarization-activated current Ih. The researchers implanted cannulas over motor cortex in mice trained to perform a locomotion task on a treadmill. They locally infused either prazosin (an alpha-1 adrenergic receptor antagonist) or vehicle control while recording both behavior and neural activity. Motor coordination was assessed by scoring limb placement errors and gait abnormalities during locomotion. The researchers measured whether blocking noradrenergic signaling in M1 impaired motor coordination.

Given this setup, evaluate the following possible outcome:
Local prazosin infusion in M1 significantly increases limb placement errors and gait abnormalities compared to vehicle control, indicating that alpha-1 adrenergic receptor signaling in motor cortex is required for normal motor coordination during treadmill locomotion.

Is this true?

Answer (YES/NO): YES